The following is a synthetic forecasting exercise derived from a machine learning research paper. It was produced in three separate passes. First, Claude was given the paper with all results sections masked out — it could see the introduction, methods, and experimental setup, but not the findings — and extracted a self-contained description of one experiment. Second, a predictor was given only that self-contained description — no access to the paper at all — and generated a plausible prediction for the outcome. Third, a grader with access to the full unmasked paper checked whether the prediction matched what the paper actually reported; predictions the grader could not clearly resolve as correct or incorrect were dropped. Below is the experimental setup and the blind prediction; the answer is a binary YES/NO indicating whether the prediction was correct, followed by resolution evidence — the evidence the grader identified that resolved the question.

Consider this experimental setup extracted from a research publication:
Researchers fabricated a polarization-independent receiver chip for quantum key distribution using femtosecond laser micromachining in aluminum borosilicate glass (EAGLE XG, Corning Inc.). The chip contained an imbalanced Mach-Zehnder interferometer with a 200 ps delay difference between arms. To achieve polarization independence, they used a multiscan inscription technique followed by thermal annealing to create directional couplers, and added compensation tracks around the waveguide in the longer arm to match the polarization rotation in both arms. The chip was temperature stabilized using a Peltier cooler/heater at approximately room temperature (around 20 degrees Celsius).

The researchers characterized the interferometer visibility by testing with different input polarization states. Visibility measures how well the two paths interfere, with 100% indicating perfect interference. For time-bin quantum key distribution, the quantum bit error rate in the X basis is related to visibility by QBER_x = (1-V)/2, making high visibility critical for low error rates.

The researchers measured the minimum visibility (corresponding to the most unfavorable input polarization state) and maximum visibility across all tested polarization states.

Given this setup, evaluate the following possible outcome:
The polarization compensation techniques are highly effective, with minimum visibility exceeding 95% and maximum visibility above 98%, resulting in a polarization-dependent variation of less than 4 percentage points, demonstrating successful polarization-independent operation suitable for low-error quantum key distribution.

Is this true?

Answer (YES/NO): YES